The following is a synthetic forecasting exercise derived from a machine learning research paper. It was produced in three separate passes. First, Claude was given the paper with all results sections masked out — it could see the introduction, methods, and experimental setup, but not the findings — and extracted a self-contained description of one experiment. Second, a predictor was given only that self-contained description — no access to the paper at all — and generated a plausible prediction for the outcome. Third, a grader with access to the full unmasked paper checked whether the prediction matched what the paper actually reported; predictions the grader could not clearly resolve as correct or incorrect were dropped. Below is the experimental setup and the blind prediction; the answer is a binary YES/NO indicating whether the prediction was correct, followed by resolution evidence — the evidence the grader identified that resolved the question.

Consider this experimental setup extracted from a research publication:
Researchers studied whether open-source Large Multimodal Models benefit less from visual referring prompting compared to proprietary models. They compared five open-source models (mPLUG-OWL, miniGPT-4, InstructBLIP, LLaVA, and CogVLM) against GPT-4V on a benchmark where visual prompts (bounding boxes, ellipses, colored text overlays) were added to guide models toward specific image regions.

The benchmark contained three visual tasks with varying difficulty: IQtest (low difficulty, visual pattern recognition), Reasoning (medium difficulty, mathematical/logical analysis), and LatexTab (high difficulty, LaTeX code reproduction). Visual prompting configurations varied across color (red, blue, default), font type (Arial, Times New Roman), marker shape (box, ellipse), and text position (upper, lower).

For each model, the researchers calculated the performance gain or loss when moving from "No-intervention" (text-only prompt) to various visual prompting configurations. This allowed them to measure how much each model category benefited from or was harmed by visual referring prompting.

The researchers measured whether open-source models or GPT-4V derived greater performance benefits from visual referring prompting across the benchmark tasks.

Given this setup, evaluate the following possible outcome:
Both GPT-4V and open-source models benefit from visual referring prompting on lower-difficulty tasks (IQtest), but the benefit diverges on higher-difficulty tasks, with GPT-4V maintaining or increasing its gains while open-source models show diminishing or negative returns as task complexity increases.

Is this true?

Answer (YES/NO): NO